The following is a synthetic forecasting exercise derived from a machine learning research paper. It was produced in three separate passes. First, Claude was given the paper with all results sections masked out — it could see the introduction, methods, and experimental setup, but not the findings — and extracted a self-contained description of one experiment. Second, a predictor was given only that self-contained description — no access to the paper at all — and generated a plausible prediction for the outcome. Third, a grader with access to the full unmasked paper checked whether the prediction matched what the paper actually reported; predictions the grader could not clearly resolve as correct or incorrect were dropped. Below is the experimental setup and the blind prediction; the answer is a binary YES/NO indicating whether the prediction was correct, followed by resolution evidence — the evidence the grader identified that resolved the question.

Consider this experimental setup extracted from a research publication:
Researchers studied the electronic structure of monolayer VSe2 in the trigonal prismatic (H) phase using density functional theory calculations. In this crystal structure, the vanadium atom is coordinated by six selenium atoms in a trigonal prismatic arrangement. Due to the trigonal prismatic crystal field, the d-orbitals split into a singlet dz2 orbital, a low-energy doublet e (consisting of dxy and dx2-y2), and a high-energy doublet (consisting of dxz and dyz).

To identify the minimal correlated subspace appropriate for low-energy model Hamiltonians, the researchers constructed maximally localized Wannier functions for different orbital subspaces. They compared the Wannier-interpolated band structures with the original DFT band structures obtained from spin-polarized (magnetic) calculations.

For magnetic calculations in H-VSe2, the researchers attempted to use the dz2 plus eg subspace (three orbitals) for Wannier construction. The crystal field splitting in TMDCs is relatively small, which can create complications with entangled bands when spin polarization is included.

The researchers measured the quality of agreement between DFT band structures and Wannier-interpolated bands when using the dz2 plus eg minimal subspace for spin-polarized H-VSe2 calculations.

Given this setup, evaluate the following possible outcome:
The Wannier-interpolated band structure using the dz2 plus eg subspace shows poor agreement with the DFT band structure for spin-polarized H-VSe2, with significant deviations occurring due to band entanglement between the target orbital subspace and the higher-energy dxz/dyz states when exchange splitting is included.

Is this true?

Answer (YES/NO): NO